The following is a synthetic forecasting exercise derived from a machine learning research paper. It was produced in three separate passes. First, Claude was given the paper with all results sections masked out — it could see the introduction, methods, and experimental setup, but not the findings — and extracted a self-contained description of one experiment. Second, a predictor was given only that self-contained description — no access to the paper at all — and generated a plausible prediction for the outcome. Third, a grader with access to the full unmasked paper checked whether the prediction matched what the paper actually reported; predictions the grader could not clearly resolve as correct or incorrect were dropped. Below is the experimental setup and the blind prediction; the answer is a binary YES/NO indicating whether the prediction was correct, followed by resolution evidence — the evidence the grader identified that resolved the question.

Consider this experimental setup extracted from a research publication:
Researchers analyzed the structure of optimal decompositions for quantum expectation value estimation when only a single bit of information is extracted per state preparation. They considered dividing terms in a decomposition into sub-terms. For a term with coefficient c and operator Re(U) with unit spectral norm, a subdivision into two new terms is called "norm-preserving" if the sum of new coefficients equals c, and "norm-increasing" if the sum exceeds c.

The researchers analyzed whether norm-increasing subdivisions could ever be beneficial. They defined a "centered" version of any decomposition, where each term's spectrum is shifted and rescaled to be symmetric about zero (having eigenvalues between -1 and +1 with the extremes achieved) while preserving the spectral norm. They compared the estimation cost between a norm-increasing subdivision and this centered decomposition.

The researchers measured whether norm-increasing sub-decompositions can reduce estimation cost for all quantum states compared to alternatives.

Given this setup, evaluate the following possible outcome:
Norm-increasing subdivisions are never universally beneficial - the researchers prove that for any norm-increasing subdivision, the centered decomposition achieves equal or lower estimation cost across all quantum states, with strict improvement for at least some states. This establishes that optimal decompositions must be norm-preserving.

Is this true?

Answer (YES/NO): NO